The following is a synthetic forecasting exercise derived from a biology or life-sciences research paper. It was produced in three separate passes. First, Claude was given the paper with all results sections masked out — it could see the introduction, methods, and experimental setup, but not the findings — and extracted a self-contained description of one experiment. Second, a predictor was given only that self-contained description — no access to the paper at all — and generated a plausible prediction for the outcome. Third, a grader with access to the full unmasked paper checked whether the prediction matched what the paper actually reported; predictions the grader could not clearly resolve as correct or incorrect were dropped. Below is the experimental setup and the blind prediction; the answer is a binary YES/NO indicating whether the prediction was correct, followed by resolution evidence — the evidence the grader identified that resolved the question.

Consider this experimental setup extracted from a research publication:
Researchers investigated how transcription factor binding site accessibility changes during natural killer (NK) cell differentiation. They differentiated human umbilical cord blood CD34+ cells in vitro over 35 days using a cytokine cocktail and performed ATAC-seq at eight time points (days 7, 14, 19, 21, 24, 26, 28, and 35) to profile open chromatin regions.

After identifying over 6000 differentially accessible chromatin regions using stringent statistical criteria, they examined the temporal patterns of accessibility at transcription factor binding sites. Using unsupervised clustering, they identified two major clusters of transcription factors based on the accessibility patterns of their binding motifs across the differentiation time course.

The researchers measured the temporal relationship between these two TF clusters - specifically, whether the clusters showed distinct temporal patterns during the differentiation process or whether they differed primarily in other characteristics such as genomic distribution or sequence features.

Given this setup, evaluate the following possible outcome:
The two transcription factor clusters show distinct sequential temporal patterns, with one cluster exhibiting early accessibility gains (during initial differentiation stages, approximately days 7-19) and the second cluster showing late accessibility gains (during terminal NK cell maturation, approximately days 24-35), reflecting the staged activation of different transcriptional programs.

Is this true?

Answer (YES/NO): NO